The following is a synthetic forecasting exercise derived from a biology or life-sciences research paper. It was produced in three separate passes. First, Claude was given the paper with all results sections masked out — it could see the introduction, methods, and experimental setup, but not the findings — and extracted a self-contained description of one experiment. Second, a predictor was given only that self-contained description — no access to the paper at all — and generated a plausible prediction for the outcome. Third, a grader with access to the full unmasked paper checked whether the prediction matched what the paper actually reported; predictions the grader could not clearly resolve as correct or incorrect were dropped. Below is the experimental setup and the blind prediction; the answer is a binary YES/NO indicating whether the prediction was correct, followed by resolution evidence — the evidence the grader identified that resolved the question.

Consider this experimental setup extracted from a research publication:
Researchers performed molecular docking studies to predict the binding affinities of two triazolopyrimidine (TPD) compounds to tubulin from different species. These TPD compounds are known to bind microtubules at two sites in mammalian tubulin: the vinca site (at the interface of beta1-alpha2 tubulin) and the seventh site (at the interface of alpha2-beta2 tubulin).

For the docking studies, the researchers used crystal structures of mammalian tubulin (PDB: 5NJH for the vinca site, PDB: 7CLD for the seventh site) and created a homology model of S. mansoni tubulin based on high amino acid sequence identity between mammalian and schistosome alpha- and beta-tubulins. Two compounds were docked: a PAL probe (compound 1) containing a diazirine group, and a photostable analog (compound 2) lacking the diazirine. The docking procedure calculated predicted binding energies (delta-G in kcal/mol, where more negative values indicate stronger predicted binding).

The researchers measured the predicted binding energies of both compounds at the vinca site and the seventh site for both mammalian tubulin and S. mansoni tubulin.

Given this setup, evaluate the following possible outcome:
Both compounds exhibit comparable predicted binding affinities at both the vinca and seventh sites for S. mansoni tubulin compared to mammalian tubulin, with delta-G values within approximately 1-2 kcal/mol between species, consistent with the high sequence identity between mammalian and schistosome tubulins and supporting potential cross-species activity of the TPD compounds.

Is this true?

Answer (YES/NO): NO